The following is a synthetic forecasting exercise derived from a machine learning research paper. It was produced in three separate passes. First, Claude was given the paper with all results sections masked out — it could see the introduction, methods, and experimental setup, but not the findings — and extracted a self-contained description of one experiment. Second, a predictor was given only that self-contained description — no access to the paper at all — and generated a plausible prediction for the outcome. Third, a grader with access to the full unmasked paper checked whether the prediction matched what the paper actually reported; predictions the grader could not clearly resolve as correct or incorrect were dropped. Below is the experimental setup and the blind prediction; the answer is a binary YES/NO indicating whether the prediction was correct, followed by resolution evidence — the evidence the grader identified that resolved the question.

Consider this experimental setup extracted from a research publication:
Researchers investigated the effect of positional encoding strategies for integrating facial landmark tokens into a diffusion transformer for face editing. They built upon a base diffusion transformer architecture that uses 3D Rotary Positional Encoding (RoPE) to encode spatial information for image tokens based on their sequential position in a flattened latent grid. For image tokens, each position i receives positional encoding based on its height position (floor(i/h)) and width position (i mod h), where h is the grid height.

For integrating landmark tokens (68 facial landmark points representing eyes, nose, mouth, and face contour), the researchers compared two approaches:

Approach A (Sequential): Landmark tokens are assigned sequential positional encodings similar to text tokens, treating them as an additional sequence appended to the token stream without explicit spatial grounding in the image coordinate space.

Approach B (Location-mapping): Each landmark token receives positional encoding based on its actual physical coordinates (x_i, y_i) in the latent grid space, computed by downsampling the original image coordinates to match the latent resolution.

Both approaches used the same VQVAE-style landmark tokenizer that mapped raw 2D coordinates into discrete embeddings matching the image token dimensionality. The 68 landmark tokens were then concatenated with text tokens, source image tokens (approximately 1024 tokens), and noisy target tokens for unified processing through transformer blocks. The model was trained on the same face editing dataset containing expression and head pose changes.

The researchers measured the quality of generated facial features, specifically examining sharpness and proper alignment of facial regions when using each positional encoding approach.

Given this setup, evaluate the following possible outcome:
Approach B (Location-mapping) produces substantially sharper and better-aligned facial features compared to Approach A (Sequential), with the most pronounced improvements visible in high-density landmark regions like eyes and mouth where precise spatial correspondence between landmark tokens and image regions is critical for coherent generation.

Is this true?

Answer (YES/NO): NO